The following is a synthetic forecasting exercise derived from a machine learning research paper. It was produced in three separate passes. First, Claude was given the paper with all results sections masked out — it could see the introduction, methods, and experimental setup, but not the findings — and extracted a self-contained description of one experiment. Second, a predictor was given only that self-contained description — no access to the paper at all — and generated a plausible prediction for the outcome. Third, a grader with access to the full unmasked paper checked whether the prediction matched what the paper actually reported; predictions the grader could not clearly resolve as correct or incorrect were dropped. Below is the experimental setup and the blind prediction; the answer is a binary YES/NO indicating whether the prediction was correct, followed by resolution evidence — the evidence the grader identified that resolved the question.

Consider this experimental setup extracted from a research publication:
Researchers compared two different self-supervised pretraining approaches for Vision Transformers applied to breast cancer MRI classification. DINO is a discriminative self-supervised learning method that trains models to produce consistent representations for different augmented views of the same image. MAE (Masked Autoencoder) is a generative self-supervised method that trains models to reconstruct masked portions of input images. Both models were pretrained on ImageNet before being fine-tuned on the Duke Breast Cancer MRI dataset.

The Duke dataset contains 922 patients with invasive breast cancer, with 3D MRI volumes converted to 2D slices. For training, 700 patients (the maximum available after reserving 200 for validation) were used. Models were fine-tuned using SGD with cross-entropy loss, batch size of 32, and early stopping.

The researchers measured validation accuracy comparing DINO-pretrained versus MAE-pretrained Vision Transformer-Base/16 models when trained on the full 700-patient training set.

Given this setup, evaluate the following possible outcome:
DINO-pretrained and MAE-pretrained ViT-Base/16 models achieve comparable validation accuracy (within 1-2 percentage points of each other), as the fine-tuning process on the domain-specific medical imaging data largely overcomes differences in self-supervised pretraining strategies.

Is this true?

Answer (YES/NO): YES